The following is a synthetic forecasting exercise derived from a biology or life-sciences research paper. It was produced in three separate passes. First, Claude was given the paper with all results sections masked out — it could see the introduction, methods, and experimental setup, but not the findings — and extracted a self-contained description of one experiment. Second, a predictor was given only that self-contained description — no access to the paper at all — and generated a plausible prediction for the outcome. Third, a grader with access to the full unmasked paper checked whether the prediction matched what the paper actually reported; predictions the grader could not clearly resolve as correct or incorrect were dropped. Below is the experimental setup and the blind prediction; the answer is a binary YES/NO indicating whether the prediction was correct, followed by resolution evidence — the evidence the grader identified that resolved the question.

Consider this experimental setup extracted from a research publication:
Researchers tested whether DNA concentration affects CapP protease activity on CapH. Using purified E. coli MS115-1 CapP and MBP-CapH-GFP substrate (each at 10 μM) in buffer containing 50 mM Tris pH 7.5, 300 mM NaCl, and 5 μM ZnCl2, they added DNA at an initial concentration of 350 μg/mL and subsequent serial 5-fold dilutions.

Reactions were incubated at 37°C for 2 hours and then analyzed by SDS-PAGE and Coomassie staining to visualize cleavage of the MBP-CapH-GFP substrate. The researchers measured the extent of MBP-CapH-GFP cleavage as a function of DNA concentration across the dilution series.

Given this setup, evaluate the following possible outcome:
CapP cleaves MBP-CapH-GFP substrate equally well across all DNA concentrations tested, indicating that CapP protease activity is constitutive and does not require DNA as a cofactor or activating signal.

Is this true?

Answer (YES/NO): NO